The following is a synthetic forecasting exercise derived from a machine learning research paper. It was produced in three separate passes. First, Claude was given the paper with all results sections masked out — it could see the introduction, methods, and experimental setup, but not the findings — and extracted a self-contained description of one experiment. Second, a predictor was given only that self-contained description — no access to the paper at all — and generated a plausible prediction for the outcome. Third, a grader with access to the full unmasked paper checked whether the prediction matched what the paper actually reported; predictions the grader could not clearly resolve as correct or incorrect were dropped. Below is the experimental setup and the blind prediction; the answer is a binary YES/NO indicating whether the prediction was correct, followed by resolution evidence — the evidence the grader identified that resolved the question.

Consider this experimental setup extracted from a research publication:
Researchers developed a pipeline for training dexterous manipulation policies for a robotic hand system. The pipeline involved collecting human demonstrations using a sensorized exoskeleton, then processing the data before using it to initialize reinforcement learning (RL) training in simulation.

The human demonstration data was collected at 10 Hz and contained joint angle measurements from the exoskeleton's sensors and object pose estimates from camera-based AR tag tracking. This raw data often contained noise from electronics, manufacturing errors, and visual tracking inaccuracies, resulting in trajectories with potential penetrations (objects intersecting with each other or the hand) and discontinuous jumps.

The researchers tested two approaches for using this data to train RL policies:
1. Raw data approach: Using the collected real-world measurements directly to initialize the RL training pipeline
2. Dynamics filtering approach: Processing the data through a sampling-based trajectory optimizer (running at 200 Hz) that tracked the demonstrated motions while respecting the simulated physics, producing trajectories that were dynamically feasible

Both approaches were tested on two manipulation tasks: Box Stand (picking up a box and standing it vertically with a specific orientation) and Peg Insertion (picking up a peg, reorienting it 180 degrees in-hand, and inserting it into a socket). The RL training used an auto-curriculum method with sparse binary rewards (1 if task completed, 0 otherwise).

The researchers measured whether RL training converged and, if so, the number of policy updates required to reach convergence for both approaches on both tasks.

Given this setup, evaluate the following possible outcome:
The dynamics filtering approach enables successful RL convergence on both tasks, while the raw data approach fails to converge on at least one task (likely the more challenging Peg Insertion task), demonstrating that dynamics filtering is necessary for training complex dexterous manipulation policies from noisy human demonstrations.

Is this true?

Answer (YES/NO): NO